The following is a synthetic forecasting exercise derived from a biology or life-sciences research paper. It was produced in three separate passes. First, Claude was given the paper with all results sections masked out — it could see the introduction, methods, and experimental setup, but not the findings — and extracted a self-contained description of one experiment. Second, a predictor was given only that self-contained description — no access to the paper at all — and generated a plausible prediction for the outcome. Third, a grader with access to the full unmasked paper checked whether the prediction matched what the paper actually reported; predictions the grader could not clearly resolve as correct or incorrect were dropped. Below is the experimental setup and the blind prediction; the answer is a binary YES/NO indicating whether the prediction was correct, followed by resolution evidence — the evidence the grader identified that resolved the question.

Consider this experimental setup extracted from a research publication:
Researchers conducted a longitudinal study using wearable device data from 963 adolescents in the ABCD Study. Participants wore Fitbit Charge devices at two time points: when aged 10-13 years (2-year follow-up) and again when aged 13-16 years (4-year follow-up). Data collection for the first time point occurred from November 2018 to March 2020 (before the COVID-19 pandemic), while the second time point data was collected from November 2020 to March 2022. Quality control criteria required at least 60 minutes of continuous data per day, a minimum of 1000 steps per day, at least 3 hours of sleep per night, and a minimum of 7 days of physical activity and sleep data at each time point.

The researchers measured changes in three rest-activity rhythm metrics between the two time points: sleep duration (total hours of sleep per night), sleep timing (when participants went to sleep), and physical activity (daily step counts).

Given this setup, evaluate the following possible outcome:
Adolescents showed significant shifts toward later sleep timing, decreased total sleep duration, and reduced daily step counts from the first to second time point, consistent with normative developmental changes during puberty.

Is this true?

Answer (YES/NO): YES